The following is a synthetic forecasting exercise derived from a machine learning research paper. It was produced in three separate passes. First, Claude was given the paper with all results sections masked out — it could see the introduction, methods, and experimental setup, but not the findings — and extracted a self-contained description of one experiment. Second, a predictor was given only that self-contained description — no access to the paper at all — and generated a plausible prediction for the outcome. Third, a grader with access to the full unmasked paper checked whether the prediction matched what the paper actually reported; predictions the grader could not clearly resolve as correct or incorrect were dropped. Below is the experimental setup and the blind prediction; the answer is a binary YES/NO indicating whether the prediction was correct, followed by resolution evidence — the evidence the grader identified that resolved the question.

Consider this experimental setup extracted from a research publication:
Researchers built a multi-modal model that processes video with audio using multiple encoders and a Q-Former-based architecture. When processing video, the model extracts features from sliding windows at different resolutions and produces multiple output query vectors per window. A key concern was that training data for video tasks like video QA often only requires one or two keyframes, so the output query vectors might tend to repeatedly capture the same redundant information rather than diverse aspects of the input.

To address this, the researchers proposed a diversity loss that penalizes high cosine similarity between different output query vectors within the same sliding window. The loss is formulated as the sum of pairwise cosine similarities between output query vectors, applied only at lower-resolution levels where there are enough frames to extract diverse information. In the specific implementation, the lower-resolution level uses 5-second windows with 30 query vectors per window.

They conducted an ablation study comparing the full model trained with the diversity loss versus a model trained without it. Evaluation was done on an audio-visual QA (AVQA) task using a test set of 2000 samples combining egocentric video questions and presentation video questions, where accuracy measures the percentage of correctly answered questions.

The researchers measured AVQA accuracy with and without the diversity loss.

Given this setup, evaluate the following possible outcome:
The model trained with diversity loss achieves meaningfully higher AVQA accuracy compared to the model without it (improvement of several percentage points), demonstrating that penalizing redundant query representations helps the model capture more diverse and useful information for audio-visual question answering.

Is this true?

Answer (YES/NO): YES